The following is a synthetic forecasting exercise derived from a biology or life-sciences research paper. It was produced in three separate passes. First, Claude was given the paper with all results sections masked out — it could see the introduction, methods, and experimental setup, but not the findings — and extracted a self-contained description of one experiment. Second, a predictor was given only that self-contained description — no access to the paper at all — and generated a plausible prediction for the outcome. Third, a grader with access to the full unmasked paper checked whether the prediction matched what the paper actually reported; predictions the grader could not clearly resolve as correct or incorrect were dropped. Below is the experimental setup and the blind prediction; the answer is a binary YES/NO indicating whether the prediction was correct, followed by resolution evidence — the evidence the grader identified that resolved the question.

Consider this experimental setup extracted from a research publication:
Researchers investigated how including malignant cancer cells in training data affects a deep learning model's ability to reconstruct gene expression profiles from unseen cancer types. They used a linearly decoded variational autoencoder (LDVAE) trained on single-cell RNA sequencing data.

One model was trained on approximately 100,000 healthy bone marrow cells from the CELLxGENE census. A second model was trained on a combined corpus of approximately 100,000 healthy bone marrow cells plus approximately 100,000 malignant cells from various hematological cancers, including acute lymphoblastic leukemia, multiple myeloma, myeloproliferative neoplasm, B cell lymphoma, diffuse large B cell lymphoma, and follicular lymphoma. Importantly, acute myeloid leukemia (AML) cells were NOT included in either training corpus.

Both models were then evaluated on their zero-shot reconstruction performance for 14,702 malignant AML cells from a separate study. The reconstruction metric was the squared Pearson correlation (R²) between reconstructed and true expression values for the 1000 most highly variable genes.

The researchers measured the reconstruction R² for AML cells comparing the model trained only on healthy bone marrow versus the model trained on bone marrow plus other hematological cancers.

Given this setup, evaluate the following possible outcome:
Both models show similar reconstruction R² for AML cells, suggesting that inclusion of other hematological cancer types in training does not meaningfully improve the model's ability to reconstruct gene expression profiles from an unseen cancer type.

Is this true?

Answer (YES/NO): YES